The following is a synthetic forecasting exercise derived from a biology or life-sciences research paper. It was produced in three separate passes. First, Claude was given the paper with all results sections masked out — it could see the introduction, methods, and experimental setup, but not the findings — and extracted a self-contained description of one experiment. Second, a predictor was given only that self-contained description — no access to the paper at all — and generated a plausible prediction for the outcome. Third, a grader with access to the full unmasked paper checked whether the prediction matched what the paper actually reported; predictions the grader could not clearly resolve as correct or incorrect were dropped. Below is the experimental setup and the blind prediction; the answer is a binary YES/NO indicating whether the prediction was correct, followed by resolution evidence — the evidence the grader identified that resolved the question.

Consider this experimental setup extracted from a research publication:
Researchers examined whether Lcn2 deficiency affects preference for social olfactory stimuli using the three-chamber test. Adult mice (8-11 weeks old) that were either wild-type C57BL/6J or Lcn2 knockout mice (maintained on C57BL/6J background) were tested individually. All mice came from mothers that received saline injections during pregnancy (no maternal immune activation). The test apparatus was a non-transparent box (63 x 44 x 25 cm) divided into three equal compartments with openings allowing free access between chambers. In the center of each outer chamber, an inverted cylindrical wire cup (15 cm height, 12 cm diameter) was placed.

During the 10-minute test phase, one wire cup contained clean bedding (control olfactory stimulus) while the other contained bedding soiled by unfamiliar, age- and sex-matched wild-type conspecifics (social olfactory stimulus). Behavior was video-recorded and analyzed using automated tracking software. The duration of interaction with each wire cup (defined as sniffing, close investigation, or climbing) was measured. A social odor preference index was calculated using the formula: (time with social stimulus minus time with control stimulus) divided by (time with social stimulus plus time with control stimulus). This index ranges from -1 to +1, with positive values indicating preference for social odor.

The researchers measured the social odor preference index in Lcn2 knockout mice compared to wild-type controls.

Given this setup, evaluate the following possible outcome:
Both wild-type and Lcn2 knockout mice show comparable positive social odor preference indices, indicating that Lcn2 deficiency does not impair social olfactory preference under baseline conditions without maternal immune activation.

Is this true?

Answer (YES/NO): NO